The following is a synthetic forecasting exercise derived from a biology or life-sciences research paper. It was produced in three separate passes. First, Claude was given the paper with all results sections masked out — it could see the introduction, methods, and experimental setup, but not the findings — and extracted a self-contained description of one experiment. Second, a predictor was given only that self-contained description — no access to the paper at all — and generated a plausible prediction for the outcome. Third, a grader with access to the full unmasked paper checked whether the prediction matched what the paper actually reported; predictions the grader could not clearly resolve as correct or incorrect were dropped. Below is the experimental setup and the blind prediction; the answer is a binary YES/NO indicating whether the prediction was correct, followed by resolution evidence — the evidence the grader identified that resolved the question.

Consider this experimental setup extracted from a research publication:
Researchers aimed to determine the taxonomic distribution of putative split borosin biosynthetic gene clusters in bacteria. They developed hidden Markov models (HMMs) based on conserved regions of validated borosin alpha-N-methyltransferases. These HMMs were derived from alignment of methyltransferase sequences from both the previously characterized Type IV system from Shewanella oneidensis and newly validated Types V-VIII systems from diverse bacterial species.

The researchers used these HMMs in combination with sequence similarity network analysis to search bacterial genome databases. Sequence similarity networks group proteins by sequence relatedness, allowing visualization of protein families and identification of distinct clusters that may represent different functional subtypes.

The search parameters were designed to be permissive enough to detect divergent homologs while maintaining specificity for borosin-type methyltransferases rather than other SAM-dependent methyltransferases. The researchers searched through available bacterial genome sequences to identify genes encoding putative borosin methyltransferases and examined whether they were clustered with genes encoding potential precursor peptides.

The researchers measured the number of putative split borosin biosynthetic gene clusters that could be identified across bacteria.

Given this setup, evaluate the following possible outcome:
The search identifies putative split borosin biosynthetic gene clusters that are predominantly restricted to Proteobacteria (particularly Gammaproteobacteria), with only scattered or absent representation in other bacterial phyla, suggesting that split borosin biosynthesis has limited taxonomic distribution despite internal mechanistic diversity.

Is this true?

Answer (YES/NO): NO